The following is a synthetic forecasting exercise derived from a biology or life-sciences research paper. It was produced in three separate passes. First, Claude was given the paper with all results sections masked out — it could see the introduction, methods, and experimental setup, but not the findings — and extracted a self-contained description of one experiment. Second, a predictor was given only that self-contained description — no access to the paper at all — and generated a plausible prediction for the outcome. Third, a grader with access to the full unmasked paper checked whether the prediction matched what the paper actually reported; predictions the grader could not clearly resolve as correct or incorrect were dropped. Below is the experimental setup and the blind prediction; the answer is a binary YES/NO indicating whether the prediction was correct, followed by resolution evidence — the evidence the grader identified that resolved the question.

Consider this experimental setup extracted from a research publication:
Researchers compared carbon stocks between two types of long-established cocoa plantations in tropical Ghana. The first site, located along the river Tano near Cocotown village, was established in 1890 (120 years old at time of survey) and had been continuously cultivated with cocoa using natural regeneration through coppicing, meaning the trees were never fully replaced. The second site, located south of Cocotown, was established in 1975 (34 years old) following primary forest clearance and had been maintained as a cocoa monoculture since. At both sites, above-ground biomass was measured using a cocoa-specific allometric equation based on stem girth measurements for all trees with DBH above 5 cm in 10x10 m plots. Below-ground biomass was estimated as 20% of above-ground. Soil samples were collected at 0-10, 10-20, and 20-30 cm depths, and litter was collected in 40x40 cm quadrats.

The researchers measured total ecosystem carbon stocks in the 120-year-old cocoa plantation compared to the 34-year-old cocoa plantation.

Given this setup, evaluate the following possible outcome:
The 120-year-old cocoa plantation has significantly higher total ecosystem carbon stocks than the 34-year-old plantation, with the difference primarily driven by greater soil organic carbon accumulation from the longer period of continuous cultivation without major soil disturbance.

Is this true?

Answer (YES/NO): NO